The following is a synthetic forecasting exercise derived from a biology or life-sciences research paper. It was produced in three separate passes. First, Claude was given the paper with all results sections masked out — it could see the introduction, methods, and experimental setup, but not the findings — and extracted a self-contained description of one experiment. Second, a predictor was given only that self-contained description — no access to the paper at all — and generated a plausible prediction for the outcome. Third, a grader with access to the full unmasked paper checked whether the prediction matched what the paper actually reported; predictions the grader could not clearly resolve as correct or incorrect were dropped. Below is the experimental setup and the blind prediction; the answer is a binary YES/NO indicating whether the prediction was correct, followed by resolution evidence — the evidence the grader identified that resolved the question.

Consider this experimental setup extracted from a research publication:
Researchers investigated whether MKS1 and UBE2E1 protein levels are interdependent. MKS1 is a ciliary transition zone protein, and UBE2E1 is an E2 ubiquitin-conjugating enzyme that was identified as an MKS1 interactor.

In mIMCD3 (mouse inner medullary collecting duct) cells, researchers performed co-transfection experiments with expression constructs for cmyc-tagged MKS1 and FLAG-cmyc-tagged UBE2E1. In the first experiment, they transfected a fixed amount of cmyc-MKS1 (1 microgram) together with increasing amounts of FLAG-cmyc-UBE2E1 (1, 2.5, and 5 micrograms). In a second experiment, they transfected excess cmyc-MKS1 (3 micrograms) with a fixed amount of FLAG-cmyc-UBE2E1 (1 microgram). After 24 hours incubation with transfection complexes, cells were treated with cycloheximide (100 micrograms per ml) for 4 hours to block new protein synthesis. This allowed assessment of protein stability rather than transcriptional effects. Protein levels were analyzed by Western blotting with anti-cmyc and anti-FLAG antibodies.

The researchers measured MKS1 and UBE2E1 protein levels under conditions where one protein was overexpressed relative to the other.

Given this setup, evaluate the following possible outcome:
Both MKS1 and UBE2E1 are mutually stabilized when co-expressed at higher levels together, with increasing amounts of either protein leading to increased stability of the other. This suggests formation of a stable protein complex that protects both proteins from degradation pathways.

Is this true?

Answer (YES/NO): NO